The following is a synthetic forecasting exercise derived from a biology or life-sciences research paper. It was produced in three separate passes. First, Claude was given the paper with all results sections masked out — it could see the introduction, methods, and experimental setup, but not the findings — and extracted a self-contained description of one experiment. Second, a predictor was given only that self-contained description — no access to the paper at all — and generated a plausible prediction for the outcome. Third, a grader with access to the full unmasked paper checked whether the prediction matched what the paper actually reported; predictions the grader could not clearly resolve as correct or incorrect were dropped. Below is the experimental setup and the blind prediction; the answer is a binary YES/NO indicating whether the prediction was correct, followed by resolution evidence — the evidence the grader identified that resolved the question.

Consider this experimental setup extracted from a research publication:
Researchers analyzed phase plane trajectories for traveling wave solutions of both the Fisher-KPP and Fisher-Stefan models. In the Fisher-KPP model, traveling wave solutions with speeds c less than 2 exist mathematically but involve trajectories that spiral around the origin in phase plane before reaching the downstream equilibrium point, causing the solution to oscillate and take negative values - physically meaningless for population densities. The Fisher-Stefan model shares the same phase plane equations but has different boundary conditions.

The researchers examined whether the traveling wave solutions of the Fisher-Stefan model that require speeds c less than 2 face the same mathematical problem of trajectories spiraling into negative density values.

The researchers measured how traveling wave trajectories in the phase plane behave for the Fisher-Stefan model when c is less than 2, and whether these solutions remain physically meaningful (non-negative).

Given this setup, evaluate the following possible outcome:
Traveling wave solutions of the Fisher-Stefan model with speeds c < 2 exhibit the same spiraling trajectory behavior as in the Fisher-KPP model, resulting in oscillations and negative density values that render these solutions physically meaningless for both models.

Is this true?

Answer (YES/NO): NO